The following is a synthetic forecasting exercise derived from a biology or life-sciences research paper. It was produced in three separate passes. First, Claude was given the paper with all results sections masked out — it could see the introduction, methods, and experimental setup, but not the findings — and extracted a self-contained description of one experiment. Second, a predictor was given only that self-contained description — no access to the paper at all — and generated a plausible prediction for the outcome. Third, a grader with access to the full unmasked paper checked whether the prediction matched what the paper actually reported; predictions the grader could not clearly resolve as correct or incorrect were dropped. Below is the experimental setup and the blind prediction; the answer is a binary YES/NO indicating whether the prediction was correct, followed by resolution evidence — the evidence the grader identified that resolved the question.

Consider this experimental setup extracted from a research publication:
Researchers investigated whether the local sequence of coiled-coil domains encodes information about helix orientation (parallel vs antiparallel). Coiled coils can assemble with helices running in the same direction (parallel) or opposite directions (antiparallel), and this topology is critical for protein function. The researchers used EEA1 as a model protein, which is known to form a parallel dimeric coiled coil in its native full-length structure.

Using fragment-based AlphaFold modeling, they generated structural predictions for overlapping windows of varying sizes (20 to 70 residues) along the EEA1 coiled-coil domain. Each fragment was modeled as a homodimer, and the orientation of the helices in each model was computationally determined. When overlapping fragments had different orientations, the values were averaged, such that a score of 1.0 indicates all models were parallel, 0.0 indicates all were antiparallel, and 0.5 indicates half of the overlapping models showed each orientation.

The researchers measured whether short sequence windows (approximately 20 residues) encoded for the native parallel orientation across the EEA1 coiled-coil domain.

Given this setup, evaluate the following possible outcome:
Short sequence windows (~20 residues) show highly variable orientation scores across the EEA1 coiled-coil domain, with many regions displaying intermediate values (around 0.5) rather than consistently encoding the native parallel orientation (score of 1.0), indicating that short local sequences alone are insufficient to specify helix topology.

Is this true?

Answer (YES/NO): YES